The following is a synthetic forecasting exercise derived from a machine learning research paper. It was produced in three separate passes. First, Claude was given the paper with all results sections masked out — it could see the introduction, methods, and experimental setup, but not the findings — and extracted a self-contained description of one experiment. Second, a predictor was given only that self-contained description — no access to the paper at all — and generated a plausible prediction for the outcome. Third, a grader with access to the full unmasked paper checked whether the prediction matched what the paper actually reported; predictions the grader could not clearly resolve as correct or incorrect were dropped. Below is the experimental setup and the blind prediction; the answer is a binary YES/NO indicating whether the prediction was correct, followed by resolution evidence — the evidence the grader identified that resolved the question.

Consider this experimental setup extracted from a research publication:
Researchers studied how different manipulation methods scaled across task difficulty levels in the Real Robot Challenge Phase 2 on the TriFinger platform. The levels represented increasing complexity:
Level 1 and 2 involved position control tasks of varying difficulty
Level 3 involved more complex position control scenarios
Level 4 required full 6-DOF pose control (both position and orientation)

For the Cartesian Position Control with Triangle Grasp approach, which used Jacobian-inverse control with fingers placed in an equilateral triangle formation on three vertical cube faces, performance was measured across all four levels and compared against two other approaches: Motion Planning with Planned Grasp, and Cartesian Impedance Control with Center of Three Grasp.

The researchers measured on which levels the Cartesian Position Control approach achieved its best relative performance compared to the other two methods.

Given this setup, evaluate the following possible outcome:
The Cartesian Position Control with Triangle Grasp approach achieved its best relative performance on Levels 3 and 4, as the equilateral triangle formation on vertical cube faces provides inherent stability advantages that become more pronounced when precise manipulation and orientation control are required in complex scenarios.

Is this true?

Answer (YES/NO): NO